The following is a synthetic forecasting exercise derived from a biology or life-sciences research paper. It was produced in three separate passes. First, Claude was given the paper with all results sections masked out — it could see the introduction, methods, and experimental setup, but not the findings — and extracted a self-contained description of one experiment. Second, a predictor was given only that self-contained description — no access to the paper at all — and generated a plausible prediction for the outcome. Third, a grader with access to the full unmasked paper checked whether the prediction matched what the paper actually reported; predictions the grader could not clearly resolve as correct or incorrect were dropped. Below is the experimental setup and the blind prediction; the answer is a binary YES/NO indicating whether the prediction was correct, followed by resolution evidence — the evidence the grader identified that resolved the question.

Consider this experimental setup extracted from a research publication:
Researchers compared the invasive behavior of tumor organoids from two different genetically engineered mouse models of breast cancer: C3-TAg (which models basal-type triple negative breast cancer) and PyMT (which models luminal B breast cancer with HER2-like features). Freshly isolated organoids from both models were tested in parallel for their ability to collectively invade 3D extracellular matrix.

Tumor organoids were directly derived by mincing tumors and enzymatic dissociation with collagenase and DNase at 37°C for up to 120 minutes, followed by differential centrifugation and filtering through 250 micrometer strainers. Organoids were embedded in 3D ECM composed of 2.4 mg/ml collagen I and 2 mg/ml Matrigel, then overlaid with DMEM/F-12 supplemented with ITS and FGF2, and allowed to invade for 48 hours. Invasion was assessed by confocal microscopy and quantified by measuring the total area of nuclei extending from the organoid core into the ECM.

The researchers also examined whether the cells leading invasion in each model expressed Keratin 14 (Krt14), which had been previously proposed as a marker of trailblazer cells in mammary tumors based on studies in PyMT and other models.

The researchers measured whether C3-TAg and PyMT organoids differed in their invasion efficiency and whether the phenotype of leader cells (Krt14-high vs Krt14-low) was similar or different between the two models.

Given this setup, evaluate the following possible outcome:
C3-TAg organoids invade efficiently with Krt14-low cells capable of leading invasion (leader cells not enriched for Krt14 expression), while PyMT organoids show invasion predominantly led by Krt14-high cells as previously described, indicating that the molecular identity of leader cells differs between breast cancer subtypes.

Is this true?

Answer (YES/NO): YES